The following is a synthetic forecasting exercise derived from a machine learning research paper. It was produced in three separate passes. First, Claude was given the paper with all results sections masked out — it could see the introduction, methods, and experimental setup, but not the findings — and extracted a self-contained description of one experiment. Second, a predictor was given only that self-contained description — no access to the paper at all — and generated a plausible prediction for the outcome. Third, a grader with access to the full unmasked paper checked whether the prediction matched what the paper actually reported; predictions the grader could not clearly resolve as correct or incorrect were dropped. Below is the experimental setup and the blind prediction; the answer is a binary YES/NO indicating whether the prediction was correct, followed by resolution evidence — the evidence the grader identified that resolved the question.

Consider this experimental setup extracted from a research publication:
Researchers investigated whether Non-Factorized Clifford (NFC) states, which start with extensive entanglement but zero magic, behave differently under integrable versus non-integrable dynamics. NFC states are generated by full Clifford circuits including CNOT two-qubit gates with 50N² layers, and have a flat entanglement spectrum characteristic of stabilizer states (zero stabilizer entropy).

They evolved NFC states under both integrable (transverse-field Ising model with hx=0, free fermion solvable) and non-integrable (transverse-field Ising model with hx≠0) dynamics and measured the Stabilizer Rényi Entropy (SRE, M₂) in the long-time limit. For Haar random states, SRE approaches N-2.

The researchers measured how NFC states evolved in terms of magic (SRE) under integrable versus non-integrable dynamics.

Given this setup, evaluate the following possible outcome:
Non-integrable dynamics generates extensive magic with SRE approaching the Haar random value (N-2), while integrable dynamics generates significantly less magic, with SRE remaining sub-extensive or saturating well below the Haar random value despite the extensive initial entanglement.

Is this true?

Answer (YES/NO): NO